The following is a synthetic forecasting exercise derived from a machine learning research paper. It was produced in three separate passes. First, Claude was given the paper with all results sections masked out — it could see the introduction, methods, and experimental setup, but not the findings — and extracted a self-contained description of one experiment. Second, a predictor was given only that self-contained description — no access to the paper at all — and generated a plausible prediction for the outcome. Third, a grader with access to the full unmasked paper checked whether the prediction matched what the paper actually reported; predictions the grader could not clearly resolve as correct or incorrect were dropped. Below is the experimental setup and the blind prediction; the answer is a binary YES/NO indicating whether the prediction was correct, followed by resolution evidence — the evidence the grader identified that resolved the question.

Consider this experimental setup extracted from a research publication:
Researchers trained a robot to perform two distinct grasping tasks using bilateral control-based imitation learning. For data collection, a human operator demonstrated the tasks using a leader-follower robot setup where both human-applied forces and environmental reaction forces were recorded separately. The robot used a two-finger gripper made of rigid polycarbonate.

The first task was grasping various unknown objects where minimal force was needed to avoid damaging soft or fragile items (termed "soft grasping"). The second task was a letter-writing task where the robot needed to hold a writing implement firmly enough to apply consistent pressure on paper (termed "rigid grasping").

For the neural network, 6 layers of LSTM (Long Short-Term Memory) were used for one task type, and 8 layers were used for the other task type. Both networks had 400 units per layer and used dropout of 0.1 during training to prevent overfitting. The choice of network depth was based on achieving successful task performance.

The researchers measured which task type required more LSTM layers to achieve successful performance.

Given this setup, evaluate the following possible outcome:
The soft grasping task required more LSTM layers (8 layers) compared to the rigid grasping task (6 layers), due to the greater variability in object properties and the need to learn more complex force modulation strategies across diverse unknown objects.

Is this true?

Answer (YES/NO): NO